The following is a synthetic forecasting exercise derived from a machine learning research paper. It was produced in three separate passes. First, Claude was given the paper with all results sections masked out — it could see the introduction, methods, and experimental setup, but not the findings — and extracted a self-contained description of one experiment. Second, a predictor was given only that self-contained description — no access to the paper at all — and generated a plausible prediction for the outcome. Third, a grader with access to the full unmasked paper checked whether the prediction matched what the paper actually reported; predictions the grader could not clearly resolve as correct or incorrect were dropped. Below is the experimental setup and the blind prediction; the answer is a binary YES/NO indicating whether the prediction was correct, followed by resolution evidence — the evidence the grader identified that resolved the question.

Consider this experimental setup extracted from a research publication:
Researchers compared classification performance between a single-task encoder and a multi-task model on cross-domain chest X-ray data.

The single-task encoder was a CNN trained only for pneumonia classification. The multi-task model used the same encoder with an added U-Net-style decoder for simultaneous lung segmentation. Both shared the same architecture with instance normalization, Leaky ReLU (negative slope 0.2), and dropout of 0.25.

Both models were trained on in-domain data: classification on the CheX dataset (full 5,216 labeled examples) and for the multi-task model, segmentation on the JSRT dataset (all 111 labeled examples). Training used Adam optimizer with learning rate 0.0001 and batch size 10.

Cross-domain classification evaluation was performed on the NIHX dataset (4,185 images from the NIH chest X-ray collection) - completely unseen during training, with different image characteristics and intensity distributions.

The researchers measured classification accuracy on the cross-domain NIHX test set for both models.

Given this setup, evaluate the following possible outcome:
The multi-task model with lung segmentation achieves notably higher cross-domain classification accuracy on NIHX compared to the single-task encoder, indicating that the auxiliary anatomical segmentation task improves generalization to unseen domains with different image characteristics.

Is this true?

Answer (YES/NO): NO